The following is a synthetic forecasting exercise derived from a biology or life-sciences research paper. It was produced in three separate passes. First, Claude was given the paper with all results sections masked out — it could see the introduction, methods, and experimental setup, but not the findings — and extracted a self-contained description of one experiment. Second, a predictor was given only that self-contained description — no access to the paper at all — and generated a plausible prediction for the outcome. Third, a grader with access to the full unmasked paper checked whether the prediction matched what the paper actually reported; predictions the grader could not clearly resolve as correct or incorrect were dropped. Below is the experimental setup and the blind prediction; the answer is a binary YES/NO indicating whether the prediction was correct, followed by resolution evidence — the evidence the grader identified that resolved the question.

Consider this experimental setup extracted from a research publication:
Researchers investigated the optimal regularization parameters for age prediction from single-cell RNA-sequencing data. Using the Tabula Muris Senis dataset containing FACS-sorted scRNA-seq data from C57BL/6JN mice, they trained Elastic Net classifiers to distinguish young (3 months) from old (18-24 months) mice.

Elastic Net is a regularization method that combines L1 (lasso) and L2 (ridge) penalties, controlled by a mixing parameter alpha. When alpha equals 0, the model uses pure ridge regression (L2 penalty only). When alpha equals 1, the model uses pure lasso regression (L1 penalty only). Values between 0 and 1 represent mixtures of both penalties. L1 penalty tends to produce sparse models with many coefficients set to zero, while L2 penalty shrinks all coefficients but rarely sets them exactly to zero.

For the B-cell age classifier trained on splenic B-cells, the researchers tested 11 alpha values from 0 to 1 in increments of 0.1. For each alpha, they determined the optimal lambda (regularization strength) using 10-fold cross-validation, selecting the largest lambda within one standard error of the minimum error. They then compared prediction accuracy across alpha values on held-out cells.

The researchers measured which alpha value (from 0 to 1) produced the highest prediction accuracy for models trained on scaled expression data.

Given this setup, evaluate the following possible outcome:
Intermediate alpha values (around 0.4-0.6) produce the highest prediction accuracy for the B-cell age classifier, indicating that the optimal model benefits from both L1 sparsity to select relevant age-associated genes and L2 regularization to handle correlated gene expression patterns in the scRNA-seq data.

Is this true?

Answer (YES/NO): NO